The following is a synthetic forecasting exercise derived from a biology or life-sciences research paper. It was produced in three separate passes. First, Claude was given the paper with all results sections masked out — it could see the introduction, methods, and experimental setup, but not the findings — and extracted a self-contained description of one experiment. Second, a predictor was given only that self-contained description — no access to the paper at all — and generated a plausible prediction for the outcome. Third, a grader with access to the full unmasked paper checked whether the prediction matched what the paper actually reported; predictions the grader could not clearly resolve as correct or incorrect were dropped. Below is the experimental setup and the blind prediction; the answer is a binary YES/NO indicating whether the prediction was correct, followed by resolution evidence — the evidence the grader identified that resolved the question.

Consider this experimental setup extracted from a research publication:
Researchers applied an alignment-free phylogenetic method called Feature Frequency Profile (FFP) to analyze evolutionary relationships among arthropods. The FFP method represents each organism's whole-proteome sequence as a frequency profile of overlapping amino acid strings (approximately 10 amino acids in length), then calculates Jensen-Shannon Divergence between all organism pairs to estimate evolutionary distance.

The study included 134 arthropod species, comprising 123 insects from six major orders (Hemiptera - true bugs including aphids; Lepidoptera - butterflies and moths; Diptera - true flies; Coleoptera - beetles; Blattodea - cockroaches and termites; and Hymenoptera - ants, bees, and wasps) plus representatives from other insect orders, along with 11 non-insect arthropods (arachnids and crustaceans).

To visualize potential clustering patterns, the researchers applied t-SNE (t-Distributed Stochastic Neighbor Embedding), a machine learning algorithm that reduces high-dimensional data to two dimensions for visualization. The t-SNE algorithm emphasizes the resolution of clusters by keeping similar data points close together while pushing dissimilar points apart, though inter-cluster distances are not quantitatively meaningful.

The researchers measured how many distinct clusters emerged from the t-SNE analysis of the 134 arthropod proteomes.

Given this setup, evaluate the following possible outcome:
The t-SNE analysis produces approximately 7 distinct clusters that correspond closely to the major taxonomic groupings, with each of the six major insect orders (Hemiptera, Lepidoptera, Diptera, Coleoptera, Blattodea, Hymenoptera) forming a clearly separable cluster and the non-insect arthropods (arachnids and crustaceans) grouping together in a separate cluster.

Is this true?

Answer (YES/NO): NO